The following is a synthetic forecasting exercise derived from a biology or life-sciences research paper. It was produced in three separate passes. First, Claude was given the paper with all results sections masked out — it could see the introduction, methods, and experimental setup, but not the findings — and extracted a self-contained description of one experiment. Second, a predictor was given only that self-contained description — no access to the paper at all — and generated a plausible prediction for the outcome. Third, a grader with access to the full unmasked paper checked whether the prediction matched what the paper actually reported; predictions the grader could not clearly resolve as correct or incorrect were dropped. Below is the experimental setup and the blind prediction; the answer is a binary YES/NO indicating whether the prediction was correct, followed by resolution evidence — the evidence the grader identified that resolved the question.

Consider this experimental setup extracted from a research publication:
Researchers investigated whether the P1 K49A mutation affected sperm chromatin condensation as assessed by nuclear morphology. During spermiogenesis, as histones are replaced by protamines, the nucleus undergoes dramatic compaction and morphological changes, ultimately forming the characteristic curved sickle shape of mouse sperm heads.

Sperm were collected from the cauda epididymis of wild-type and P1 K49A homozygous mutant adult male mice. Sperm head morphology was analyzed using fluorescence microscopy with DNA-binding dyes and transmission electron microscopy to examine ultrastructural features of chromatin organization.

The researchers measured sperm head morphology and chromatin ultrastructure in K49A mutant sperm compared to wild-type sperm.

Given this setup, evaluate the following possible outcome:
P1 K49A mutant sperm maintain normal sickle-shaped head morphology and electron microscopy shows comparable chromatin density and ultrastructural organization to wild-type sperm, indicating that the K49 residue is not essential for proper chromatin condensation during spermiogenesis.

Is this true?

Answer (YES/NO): NO